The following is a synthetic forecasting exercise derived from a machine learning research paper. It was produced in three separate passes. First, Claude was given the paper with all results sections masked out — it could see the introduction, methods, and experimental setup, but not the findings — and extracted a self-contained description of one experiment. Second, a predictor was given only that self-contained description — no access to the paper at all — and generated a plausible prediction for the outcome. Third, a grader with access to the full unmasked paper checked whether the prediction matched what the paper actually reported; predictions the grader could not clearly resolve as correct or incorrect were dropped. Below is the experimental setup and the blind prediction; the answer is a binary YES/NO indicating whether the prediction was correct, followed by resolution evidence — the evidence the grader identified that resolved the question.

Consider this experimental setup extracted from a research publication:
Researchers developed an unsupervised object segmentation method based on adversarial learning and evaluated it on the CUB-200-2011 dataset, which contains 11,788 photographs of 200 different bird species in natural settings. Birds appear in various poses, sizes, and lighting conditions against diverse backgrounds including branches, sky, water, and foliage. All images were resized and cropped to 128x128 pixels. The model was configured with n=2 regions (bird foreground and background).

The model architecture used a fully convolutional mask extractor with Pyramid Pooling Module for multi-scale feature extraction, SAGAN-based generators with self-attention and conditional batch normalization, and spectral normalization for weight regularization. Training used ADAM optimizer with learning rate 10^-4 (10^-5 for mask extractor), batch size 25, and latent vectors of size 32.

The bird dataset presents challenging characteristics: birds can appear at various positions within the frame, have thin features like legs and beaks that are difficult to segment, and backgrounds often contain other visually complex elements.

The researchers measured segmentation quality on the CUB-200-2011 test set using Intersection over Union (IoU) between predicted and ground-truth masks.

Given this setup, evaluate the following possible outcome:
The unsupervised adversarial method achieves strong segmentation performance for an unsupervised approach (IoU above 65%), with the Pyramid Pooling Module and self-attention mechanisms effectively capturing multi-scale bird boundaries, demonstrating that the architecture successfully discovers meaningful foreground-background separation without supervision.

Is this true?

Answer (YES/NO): NO